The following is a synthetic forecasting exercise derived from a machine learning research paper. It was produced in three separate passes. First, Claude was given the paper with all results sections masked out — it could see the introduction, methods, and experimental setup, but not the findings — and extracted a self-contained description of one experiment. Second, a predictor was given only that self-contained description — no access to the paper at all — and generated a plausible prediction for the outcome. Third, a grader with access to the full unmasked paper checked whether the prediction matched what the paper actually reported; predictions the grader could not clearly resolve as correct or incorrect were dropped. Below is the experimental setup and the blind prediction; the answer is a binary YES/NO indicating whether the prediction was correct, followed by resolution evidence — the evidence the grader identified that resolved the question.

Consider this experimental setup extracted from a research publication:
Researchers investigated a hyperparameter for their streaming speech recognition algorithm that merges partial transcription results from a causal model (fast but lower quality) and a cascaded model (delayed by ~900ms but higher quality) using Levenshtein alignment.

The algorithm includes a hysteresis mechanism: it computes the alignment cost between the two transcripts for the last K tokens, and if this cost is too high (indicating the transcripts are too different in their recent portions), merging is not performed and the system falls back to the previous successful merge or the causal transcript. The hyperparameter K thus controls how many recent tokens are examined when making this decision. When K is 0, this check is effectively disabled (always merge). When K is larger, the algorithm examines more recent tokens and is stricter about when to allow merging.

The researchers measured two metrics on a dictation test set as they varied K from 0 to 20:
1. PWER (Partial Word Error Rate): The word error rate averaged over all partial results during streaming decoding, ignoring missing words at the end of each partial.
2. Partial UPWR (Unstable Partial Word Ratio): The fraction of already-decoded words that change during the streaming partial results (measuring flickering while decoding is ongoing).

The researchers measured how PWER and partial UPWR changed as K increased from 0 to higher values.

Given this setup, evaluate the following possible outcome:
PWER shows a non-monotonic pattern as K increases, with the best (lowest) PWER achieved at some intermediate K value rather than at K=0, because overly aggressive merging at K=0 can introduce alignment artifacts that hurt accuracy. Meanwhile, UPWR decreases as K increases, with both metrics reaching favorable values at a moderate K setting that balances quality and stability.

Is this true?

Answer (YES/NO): NO